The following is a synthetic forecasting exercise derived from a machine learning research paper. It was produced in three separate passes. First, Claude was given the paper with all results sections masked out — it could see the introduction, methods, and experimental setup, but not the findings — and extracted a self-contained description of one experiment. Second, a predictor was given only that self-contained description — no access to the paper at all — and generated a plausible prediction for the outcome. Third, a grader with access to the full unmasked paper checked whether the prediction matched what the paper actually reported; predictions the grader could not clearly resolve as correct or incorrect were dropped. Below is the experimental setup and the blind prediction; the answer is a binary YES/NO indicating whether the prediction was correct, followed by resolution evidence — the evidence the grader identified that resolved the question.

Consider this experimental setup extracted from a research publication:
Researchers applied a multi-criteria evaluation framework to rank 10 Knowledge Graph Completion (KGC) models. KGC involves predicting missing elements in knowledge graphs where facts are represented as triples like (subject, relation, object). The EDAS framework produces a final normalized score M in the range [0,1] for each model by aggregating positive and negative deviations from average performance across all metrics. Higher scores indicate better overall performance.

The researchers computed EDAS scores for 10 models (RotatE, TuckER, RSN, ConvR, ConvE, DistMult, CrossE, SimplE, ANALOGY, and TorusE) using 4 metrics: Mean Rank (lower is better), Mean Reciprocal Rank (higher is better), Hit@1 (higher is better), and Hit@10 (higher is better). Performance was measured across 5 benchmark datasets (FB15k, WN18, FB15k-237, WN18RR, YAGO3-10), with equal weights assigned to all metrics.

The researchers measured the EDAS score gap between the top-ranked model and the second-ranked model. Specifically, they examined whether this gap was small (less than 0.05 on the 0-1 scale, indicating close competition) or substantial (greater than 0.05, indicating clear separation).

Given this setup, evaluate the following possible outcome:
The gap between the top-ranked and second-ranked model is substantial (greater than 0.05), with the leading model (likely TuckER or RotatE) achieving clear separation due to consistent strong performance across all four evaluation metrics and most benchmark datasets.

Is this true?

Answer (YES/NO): YES